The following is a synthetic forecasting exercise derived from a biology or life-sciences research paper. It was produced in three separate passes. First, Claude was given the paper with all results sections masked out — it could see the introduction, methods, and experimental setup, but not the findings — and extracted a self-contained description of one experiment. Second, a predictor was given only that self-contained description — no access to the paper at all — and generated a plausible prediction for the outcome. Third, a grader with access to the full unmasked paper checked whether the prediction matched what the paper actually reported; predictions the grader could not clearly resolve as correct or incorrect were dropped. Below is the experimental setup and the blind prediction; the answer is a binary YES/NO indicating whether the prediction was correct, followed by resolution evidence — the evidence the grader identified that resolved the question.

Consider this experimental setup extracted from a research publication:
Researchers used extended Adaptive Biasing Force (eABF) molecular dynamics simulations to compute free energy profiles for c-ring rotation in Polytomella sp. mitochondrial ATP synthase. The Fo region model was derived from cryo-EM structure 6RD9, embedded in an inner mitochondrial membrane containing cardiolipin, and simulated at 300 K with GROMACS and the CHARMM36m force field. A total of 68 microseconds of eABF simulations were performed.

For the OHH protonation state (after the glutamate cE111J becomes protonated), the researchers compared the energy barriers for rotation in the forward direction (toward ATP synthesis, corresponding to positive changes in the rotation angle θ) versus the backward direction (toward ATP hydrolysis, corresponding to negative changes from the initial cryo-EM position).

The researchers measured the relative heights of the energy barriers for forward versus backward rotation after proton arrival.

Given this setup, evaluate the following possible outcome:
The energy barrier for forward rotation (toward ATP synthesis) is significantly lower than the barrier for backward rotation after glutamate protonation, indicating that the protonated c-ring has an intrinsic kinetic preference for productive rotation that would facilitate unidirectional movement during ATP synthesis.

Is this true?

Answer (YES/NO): YES